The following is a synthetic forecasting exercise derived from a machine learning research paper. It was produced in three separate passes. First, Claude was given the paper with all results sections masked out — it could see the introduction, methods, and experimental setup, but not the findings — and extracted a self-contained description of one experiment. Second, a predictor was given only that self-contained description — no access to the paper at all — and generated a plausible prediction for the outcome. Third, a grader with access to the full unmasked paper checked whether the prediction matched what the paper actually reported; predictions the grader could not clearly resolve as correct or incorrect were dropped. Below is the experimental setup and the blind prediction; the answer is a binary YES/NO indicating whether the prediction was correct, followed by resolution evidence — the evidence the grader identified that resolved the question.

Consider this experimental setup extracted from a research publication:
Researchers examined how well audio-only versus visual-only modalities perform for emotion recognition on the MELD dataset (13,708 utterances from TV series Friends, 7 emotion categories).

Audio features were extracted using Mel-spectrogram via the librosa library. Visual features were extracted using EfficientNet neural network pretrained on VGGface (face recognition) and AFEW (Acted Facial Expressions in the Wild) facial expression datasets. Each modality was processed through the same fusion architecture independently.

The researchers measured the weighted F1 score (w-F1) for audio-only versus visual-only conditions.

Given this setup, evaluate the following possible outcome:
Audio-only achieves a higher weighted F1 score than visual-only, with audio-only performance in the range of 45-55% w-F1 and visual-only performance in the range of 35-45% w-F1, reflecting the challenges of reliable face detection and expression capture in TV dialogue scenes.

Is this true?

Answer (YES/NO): NO